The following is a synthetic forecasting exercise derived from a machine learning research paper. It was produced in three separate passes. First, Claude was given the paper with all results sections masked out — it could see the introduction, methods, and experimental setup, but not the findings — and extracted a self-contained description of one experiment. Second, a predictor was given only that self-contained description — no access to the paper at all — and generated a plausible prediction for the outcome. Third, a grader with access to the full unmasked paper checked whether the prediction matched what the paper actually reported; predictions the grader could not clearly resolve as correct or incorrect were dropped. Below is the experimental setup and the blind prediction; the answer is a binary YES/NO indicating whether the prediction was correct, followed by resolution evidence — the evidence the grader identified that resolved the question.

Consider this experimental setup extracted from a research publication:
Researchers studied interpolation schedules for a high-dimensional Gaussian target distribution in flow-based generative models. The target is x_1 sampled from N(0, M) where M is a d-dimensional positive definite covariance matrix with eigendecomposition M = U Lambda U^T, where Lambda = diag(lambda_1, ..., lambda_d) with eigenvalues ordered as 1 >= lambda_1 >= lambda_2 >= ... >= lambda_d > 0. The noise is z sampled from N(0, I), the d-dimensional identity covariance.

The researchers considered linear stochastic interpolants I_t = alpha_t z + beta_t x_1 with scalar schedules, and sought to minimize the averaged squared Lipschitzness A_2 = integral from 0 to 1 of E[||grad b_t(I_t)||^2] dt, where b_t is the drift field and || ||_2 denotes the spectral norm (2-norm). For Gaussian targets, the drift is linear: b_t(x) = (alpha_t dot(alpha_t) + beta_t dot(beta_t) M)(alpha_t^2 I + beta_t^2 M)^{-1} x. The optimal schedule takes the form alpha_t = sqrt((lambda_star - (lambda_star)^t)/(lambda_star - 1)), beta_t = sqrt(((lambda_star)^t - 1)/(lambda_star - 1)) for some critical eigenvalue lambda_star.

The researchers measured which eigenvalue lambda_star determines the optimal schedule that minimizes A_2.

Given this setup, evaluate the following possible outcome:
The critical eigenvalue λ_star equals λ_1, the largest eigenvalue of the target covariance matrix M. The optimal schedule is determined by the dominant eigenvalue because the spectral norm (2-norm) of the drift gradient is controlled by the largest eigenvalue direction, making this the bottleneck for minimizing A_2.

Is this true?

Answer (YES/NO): NO